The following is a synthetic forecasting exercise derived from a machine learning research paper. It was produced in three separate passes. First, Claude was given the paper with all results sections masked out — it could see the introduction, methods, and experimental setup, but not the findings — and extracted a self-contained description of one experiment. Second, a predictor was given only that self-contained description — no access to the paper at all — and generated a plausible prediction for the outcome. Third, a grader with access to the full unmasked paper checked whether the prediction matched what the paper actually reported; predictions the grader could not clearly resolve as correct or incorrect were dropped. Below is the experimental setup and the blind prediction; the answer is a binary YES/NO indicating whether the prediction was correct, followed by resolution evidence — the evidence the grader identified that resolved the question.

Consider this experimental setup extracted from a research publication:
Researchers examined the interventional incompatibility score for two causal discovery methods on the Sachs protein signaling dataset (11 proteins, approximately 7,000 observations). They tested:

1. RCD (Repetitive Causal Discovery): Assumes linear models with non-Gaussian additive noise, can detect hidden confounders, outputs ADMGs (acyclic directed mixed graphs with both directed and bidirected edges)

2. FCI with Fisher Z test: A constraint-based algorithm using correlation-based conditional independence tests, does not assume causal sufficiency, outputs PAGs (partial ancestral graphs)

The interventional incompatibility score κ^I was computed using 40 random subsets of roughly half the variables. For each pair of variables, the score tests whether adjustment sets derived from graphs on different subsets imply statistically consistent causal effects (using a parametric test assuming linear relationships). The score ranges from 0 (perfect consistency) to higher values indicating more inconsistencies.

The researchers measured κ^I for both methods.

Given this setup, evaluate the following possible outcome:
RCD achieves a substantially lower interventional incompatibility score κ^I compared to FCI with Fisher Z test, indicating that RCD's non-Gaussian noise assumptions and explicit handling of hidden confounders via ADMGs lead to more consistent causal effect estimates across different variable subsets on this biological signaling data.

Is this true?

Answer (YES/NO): NO